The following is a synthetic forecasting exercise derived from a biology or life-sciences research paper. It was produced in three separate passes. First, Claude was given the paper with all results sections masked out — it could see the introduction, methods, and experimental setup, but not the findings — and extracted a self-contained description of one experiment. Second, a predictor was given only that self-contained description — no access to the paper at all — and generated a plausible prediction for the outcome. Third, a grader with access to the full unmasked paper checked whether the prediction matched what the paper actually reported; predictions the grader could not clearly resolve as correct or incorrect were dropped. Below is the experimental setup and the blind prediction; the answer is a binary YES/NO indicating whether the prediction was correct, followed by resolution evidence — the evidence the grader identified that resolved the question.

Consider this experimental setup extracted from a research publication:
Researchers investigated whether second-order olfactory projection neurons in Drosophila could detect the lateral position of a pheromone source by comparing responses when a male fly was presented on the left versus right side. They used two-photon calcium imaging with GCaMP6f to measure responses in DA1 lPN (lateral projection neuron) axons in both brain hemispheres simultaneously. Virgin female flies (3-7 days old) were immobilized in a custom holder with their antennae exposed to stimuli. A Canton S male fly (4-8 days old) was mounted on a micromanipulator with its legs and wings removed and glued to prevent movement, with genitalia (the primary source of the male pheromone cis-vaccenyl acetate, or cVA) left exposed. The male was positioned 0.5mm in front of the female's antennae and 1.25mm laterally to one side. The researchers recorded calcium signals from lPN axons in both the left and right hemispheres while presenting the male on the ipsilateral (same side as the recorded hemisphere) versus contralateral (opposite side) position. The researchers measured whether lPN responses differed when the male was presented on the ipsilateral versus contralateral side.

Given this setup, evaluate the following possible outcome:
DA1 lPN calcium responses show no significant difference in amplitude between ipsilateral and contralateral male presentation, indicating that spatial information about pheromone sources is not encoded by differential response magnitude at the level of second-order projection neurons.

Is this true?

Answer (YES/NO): NO